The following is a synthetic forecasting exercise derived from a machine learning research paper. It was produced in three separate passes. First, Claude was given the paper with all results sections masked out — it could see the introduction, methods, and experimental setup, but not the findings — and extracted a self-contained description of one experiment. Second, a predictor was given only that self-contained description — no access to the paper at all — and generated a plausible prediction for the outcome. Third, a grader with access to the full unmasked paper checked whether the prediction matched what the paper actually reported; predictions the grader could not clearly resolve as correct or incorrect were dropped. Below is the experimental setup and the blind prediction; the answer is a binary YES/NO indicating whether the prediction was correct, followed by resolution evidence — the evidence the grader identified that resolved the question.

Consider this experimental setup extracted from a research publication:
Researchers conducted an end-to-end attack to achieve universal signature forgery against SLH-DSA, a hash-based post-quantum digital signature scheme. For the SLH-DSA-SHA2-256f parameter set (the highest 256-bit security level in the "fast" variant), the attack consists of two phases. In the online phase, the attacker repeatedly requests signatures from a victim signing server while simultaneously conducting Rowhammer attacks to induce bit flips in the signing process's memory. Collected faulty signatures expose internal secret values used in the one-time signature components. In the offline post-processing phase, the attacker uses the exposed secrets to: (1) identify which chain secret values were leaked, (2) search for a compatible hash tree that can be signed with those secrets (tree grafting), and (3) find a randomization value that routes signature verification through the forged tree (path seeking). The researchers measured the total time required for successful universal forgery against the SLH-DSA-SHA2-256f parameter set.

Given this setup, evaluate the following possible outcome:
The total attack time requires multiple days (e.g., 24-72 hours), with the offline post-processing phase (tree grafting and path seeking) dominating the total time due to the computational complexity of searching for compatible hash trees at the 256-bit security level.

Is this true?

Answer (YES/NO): NO